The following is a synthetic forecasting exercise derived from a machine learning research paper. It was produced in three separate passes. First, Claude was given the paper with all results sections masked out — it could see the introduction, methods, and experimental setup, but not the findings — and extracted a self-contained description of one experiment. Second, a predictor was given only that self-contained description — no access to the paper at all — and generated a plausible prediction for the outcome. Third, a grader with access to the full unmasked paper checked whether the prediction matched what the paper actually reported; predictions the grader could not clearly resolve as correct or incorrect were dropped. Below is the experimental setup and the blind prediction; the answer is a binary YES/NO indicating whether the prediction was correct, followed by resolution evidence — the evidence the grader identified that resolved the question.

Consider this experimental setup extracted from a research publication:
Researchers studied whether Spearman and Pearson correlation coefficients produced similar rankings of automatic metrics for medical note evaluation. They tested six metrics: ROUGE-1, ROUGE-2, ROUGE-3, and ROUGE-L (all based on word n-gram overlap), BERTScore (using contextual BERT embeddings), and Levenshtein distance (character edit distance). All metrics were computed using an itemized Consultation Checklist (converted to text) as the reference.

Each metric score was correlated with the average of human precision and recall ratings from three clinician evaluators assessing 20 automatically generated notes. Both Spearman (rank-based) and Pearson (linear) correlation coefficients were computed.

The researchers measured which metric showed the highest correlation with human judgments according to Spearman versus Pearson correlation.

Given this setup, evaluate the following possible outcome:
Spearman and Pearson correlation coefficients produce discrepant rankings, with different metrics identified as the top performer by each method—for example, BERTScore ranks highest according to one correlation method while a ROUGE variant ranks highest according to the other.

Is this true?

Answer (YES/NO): NO